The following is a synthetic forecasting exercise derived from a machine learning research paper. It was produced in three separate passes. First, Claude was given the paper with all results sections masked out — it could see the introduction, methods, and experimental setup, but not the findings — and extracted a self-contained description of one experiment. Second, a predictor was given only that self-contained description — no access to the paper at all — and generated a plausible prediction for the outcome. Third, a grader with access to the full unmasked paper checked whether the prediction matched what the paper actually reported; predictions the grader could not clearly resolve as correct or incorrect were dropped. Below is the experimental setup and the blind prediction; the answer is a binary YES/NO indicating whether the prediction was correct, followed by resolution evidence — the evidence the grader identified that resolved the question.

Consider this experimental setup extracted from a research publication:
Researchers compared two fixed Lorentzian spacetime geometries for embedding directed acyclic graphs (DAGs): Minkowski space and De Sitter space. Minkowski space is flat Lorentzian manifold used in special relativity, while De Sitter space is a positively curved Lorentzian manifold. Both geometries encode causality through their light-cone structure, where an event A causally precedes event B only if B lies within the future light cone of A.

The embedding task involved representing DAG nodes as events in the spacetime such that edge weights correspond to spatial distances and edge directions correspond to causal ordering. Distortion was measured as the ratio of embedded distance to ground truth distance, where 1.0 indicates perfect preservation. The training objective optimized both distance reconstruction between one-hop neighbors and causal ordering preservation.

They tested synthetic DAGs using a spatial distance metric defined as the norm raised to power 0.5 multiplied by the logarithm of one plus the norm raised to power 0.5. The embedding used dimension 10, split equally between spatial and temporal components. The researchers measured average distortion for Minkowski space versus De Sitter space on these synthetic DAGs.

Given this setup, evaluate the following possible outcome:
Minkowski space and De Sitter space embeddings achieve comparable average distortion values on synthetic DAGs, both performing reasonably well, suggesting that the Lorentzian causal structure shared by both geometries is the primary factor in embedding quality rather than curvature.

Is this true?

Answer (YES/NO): NO